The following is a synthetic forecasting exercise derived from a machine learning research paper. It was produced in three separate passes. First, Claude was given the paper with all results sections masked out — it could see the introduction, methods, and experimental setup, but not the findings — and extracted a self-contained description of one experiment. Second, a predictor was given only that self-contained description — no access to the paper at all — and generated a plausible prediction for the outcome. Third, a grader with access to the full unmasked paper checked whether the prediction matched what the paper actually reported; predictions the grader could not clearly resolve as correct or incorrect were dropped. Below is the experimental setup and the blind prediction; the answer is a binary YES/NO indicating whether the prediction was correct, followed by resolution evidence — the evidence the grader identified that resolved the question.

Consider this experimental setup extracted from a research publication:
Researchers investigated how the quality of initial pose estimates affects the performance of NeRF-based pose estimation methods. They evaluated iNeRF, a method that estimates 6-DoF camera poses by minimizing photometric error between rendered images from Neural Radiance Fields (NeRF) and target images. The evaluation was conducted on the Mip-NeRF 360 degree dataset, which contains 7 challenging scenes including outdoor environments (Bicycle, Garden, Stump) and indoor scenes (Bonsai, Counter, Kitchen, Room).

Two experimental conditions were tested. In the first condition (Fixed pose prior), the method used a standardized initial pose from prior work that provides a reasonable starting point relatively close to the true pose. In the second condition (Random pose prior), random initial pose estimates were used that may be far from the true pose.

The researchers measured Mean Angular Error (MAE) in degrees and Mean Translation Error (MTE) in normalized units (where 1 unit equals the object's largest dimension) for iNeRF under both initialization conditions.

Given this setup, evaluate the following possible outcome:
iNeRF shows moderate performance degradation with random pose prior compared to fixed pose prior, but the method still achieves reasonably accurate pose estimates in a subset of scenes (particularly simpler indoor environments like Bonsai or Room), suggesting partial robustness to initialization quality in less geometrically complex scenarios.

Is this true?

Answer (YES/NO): NO